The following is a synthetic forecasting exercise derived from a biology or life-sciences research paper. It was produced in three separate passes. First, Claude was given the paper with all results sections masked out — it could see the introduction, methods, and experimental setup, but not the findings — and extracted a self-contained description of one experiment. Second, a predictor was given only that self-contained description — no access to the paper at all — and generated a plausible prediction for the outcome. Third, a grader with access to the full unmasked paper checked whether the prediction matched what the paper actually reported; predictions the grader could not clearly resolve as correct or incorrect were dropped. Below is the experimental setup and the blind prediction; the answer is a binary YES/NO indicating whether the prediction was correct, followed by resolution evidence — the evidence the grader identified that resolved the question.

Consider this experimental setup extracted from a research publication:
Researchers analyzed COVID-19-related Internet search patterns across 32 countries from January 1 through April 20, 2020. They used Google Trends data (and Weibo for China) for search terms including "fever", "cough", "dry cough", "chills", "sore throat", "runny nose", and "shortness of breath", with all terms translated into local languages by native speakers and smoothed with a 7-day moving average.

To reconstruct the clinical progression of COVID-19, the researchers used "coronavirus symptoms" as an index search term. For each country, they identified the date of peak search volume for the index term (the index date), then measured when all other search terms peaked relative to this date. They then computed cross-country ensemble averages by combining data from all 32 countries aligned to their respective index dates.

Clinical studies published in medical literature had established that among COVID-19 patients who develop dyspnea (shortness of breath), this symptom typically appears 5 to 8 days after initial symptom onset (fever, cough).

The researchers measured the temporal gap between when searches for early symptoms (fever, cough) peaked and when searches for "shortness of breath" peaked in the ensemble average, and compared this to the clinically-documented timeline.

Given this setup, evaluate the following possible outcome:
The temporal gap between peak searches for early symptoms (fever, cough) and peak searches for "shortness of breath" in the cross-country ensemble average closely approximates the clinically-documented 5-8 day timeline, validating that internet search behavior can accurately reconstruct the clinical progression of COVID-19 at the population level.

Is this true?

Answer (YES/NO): YES